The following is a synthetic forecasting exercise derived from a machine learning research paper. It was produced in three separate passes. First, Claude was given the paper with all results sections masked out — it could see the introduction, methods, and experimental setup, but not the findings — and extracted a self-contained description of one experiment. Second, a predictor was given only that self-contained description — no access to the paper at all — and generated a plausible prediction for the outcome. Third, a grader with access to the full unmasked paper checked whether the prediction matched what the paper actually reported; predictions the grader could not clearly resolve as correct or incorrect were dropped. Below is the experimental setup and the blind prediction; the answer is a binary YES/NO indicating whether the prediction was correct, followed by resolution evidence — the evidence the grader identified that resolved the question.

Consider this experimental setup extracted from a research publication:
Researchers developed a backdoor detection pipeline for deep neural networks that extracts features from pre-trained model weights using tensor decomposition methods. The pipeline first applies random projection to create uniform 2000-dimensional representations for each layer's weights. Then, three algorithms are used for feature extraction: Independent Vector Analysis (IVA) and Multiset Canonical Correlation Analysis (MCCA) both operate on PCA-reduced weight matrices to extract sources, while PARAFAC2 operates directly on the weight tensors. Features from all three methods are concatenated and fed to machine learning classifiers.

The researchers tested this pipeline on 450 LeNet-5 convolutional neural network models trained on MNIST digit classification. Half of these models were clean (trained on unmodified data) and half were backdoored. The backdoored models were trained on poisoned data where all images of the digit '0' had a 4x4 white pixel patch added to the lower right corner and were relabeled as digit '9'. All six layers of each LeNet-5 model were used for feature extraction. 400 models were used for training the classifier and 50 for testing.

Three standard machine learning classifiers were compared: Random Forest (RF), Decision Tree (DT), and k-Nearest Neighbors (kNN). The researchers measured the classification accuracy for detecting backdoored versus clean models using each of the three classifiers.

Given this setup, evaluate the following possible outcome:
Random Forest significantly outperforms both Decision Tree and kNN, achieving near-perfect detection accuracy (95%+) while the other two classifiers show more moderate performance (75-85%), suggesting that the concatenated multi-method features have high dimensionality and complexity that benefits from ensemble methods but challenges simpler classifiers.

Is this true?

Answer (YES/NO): NO